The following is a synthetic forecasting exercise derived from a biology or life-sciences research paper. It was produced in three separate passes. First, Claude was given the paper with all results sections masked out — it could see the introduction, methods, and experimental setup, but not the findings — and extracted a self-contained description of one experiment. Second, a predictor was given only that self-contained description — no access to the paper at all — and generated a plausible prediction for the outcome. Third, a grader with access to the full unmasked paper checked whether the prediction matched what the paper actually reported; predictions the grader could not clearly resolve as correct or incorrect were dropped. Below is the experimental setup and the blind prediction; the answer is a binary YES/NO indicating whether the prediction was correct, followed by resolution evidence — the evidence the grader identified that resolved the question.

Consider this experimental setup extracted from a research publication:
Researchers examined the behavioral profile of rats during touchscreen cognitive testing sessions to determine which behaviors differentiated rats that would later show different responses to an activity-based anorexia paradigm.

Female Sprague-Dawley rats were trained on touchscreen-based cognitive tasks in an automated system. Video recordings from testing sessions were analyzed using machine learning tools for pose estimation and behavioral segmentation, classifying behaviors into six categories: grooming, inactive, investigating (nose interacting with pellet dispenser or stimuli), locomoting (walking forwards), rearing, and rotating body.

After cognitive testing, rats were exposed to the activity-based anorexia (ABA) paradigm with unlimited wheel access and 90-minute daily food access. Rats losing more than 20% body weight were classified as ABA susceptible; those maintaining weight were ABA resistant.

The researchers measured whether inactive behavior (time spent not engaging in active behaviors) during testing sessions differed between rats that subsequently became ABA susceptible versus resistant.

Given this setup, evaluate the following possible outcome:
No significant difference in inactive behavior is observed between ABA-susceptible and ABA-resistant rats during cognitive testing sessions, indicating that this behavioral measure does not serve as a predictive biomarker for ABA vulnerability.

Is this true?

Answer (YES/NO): NO